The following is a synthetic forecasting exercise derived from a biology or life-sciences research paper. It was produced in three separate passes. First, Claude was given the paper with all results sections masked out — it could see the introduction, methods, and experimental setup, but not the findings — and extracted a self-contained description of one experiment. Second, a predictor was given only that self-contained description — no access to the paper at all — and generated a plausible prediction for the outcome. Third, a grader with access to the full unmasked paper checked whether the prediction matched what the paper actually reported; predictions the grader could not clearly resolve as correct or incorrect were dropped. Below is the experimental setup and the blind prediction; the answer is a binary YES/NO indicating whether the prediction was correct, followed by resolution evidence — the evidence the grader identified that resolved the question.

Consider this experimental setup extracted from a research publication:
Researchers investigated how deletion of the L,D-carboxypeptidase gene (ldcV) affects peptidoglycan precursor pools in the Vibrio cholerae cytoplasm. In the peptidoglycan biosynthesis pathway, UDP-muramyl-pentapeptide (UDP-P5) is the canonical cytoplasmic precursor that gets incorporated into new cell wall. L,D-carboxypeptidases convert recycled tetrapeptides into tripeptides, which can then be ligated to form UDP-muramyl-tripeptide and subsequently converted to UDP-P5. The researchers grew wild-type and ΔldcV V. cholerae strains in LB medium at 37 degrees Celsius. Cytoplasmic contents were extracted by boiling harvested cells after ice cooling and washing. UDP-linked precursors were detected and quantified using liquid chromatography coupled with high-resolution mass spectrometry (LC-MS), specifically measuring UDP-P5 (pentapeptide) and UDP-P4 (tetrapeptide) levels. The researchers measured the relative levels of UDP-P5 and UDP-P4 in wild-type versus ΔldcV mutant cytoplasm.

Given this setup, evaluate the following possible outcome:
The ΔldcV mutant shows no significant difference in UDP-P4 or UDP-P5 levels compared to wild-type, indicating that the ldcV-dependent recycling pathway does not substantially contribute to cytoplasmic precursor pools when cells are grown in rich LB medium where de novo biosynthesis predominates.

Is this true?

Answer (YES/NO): NO